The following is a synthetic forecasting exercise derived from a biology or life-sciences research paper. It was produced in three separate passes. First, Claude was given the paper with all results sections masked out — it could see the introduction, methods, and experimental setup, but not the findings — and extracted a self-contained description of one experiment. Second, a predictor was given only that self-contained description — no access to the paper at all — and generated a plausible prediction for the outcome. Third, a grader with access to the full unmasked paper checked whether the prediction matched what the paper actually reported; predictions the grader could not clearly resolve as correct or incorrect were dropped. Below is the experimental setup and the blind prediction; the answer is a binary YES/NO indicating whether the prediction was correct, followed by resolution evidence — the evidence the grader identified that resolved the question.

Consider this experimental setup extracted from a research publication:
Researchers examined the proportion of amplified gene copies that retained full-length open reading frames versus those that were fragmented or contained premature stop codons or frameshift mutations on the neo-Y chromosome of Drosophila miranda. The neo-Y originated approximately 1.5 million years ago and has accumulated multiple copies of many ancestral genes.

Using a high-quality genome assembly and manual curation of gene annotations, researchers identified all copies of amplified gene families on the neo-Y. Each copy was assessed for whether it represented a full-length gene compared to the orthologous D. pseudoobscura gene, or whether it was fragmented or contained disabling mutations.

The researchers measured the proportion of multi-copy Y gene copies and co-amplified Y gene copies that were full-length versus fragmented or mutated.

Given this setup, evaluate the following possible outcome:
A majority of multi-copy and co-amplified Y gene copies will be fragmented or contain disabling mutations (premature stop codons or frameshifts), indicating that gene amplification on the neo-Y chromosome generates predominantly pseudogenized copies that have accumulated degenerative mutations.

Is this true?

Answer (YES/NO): YES